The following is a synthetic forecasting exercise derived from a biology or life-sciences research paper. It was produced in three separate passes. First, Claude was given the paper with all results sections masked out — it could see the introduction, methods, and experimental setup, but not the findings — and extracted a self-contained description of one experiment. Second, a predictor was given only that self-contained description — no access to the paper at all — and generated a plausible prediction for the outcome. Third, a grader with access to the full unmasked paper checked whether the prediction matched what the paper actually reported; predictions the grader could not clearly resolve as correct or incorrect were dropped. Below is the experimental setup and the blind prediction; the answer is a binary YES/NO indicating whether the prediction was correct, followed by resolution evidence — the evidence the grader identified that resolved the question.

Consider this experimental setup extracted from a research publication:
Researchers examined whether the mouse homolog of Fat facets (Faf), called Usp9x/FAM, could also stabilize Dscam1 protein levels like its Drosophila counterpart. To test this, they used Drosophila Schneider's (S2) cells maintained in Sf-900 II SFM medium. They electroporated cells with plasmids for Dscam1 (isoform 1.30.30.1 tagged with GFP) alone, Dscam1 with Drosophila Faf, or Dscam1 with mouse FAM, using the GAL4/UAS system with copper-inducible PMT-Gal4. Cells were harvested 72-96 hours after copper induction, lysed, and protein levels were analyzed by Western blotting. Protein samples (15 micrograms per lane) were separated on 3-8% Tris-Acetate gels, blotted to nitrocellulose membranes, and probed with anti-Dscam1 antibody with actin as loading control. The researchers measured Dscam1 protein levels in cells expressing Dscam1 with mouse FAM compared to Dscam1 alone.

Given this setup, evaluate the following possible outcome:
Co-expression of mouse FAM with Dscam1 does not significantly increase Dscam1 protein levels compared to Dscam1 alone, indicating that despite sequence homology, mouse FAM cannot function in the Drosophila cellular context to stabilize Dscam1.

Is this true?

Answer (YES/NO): NO